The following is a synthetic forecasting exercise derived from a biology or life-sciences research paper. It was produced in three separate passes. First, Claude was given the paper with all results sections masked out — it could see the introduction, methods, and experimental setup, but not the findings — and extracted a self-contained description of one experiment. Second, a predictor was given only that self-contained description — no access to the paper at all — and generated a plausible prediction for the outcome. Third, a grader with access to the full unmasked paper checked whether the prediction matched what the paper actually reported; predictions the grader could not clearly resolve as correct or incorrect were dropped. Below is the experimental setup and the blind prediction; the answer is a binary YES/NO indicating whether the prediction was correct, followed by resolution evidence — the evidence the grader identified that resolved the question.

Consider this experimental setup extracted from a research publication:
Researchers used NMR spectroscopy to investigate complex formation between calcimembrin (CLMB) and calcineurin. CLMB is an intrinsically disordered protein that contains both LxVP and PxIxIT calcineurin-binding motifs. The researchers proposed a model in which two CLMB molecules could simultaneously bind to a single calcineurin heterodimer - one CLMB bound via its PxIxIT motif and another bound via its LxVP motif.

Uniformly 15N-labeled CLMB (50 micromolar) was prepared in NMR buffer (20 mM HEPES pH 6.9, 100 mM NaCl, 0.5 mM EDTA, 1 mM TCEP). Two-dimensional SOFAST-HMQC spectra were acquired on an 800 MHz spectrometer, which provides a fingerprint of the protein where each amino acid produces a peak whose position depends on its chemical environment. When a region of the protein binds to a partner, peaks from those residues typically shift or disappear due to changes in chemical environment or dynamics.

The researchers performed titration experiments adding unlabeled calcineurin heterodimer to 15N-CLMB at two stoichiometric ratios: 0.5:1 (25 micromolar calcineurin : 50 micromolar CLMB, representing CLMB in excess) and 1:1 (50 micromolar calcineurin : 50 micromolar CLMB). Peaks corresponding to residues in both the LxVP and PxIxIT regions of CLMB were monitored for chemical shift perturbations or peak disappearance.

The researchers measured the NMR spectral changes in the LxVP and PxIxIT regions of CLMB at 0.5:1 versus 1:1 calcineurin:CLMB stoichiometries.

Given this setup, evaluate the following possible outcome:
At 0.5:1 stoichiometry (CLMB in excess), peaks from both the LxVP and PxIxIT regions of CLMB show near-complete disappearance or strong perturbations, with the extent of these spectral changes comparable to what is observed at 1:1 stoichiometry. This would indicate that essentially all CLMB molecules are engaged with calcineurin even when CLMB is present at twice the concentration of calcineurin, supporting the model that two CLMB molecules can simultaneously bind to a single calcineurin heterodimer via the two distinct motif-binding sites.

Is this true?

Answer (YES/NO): NO